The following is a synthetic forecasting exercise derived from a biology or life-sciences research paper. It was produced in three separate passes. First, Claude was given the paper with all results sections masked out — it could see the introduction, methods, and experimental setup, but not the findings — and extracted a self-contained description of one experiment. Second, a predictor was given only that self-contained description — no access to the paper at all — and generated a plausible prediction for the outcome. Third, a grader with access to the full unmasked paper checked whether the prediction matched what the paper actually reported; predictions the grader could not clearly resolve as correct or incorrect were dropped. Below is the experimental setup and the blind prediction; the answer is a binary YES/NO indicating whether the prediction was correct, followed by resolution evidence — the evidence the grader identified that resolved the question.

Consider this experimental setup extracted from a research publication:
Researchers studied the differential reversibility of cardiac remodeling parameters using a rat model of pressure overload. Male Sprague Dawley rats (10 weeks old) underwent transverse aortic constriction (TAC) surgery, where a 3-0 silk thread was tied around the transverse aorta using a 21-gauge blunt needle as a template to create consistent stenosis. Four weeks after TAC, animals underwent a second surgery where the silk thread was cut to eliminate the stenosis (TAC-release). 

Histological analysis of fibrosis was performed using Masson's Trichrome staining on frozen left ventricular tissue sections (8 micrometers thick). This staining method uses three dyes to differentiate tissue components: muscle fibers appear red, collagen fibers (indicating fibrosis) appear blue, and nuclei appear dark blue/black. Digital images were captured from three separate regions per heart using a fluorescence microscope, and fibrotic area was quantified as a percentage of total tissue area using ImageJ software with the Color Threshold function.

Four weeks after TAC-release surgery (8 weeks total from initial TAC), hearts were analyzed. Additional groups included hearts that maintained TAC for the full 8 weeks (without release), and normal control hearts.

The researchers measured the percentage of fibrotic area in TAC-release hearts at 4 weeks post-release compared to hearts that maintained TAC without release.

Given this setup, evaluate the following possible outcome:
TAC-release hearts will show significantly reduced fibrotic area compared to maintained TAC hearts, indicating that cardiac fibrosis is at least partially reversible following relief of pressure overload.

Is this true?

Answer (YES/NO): YES